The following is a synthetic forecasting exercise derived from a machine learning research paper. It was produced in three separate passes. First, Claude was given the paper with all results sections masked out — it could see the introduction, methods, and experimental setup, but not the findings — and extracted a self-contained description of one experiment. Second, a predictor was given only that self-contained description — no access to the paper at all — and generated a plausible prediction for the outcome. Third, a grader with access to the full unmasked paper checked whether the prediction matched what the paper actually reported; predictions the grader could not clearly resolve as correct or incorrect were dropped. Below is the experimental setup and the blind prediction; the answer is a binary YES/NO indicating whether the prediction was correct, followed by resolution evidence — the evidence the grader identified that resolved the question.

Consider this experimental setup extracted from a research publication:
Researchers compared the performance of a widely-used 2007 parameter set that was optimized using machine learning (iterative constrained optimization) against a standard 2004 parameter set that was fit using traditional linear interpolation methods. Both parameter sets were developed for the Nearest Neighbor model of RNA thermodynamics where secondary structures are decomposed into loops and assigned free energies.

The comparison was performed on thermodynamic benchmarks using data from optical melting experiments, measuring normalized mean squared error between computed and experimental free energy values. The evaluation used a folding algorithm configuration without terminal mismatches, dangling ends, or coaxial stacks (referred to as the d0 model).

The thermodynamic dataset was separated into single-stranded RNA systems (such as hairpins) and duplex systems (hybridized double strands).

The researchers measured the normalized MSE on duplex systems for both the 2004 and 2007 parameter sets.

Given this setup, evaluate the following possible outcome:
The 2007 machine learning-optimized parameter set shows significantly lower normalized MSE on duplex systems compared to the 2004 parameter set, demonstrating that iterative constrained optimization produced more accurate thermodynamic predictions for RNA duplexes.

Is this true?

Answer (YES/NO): NO